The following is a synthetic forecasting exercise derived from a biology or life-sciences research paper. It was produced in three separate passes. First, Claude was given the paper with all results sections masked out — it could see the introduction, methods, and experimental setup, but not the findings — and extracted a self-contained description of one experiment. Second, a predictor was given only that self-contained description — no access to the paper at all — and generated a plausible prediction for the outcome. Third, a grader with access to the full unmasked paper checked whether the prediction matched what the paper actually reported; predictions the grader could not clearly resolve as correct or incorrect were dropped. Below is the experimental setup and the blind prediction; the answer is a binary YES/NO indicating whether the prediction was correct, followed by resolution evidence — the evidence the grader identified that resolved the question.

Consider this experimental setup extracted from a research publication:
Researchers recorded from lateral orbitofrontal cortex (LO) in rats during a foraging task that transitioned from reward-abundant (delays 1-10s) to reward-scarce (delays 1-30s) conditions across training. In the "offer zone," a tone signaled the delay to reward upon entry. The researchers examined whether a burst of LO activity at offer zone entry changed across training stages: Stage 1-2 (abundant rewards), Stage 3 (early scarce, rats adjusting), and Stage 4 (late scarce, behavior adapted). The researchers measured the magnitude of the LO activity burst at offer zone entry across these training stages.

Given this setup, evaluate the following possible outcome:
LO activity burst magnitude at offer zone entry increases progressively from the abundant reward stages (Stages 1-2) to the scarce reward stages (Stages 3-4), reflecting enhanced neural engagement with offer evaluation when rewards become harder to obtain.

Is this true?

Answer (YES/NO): NO